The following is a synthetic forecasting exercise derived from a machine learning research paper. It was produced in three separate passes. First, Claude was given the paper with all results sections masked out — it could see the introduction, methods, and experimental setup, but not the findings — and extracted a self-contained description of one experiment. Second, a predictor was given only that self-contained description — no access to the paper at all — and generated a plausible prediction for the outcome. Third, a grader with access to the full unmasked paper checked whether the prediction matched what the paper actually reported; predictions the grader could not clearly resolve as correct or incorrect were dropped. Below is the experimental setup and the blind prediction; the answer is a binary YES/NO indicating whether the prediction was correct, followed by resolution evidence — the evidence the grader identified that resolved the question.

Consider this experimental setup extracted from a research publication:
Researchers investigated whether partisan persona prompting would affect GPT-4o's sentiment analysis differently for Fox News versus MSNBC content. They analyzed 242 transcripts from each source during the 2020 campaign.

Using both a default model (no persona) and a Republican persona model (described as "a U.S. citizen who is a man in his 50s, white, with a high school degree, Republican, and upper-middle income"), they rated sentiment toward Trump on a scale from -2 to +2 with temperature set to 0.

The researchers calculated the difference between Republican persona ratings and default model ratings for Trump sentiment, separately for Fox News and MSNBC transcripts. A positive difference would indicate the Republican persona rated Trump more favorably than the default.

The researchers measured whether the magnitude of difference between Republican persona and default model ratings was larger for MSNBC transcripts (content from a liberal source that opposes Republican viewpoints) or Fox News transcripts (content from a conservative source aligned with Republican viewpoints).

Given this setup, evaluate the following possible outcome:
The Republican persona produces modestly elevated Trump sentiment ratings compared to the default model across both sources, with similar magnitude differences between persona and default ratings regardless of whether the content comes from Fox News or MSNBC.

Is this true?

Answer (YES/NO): NO